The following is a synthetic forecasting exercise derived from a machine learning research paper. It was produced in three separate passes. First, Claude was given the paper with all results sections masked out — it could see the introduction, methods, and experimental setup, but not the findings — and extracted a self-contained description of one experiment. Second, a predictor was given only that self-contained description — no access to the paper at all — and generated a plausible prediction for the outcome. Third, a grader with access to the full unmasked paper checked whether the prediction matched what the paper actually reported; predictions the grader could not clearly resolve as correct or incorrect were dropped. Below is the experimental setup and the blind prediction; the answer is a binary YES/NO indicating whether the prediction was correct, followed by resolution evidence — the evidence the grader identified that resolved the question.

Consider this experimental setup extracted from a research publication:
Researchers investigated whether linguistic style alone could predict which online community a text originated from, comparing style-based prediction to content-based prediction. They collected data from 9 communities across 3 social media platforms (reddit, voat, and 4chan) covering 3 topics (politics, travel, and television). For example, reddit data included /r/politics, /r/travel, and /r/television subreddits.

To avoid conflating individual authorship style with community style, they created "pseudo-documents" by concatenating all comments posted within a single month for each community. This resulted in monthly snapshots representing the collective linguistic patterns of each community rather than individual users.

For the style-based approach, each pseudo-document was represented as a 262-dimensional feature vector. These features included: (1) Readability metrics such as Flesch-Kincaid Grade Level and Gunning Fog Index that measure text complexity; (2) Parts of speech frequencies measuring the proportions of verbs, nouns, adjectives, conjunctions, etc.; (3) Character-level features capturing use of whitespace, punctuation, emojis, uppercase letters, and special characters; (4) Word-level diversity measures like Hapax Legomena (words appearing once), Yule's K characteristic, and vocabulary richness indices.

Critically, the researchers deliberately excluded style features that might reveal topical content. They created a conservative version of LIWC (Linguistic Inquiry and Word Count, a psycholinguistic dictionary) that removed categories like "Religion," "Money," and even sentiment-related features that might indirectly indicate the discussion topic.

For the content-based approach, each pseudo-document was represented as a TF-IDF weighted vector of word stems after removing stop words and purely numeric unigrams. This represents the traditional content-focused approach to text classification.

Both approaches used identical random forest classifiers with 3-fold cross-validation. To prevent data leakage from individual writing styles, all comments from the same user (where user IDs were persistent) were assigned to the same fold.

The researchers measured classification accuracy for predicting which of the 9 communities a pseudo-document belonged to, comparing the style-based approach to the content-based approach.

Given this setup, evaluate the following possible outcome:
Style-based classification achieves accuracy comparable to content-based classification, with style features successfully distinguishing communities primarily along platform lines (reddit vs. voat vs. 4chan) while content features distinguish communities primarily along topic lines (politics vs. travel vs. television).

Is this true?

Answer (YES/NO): NO